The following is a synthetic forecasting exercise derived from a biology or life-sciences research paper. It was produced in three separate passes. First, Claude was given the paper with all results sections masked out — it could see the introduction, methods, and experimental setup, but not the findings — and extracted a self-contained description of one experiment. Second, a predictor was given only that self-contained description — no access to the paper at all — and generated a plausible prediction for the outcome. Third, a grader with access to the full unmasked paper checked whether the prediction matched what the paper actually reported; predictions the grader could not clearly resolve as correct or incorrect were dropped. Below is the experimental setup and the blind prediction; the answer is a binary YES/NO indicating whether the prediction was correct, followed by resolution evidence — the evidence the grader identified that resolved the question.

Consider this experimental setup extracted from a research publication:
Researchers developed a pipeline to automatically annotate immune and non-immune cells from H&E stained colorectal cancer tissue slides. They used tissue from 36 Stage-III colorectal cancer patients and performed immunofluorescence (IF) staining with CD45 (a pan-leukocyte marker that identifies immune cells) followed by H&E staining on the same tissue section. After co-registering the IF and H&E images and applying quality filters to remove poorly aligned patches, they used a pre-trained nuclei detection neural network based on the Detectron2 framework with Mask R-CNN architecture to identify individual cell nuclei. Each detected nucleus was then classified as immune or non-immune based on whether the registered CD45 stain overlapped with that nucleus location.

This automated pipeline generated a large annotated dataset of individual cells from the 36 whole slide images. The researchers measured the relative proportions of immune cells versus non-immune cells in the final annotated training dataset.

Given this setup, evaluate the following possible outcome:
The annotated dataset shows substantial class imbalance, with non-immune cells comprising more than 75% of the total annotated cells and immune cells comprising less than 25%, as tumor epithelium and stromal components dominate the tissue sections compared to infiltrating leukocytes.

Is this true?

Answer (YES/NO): YES